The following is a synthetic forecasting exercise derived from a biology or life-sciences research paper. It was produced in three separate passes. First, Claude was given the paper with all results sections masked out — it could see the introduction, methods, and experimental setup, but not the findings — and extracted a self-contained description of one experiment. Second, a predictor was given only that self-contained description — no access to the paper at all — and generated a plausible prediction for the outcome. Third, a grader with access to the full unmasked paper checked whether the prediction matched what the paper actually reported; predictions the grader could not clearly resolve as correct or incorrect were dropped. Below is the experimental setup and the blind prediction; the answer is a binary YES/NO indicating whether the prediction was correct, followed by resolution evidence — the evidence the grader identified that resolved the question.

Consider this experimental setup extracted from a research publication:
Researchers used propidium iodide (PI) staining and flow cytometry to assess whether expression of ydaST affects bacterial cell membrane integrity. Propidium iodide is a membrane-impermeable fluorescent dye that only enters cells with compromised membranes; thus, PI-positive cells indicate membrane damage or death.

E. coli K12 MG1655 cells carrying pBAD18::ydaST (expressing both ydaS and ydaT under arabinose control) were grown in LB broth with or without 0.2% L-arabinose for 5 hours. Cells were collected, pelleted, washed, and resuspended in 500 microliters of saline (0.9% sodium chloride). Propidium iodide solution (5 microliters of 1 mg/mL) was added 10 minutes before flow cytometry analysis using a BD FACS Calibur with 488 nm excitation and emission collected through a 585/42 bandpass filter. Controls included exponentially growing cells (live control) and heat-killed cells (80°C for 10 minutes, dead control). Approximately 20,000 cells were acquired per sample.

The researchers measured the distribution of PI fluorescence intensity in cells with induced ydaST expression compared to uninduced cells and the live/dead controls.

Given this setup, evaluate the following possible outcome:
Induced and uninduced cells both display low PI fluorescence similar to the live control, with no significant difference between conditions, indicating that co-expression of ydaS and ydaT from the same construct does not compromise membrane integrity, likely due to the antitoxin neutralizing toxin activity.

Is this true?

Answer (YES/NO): NO